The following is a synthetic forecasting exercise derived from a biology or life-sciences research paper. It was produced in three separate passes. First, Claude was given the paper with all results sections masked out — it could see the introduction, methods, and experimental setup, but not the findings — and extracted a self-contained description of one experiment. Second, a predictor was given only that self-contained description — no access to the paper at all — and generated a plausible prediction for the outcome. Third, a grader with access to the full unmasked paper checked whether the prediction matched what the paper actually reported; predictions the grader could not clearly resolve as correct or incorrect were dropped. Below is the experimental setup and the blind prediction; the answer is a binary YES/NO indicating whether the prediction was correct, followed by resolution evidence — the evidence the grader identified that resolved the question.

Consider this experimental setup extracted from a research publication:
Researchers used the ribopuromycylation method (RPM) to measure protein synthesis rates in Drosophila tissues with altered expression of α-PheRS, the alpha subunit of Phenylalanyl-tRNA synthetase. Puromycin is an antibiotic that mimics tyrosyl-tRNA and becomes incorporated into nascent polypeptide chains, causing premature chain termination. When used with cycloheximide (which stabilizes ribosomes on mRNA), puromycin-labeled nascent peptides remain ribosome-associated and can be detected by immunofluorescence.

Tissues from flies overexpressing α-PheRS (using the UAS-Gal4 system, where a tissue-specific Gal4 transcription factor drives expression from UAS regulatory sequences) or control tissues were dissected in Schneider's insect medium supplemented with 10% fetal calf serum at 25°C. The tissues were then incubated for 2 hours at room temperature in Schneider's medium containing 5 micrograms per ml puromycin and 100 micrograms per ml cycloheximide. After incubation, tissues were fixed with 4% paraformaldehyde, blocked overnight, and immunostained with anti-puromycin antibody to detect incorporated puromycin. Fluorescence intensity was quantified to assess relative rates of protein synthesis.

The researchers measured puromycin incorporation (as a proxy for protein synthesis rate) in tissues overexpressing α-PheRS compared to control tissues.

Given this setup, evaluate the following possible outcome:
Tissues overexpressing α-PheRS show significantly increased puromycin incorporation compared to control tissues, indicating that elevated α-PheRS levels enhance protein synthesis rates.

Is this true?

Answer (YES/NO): NO